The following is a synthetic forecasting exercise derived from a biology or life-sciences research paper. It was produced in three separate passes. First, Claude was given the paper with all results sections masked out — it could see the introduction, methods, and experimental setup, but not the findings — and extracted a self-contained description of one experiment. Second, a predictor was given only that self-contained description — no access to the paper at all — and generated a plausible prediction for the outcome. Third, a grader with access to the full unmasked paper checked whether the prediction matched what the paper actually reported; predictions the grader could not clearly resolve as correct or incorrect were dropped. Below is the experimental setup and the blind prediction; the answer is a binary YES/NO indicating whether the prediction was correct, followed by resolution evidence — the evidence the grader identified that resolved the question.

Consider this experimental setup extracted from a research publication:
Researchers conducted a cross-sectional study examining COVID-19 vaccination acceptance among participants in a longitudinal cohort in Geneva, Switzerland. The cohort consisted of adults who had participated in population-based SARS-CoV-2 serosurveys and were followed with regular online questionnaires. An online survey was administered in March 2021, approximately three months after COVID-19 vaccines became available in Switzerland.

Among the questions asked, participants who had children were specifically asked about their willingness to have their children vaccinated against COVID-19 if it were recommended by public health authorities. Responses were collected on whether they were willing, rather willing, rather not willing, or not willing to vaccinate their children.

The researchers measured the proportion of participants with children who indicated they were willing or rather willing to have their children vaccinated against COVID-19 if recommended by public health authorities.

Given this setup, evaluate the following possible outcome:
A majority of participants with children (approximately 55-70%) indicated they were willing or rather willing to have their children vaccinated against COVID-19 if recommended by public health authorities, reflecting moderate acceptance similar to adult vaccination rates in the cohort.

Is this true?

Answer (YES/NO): NO